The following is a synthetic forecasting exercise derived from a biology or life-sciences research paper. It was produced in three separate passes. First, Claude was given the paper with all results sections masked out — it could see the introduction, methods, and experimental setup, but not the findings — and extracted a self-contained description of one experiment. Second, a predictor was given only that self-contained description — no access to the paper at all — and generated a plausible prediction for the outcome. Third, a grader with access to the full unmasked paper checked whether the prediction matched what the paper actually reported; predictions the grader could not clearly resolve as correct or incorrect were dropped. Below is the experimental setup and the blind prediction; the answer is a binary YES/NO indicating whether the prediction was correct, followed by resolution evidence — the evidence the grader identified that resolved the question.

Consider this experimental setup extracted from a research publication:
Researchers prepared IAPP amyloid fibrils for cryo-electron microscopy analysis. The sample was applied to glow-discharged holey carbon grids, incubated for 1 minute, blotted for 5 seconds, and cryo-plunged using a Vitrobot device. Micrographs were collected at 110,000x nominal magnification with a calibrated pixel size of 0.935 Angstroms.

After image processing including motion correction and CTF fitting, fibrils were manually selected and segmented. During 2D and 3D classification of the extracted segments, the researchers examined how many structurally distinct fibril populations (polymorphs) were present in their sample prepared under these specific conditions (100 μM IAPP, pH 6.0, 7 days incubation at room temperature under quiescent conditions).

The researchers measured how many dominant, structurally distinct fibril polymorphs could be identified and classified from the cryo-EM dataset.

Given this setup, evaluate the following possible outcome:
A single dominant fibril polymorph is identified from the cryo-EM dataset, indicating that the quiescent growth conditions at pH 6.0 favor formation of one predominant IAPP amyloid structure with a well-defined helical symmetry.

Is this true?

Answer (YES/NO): NO